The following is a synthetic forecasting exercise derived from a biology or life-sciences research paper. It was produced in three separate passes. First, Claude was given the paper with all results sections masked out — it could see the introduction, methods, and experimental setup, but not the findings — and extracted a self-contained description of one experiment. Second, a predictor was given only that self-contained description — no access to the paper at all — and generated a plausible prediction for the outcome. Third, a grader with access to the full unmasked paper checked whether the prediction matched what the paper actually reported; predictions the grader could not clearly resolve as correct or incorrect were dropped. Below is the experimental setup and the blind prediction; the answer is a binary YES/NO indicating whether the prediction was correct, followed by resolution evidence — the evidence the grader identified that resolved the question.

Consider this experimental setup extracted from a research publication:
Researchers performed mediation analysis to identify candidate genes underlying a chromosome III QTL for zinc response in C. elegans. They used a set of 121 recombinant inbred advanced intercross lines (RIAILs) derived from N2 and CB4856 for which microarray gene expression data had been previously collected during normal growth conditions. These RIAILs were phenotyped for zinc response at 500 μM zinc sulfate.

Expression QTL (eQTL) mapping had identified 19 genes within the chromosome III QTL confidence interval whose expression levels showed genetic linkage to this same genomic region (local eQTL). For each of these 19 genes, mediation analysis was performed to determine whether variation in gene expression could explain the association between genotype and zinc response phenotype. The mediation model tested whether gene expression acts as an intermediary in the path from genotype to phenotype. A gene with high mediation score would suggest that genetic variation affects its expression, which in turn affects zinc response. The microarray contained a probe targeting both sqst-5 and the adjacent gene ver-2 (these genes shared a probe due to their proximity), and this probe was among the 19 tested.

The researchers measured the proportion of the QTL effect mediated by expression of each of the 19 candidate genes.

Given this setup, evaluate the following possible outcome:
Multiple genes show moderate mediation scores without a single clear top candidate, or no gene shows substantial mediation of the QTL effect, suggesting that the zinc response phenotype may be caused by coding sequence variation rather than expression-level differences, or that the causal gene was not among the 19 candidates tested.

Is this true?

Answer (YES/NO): NO